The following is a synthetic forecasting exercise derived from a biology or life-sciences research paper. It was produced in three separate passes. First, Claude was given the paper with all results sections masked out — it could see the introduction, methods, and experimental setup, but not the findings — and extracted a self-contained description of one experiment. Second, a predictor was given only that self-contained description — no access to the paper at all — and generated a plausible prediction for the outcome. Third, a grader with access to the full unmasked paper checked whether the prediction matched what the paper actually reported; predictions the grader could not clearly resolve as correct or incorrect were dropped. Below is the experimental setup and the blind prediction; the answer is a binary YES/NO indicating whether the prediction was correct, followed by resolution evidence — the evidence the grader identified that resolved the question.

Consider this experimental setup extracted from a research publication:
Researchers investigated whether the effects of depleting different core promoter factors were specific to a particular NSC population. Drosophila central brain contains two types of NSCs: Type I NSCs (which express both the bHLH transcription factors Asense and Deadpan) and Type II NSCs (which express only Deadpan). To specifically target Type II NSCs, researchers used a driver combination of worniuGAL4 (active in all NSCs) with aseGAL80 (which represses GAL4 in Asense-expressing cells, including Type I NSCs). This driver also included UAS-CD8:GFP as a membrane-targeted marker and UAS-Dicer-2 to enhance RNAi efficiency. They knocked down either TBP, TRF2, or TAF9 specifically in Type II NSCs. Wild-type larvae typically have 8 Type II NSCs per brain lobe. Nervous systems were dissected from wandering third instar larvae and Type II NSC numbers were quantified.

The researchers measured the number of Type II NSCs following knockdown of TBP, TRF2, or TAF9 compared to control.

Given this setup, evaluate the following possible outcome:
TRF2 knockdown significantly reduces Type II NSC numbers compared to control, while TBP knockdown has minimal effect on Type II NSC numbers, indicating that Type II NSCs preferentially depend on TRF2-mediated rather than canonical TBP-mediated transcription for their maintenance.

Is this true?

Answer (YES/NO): NO